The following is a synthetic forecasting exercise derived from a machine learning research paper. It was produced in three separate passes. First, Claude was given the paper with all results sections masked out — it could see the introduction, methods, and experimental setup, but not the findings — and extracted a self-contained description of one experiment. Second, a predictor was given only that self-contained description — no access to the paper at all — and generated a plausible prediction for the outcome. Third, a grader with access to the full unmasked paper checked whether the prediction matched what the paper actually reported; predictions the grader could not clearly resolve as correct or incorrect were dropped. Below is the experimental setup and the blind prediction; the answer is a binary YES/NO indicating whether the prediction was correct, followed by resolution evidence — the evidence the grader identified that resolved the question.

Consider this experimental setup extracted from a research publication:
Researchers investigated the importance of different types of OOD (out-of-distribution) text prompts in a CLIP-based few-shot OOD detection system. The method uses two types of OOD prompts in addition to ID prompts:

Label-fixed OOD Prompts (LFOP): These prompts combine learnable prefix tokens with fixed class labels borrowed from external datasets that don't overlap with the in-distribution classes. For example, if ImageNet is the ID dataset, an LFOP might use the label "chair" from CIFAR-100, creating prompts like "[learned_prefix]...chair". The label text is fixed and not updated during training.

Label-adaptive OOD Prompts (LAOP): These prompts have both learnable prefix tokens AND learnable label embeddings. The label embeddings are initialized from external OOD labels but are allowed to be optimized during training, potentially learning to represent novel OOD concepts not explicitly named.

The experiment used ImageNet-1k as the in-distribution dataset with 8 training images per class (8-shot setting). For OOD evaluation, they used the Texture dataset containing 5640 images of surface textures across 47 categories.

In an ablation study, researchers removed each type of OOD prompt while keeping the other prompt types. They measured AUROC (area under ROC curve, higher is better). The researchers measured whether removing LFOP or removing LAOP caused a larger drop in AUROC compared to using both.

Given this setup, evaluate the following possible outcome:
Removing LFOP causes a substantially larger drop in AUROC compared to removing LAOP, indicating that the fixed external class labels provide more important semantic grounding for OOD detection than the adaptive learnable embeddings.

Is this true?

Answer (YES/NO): YES